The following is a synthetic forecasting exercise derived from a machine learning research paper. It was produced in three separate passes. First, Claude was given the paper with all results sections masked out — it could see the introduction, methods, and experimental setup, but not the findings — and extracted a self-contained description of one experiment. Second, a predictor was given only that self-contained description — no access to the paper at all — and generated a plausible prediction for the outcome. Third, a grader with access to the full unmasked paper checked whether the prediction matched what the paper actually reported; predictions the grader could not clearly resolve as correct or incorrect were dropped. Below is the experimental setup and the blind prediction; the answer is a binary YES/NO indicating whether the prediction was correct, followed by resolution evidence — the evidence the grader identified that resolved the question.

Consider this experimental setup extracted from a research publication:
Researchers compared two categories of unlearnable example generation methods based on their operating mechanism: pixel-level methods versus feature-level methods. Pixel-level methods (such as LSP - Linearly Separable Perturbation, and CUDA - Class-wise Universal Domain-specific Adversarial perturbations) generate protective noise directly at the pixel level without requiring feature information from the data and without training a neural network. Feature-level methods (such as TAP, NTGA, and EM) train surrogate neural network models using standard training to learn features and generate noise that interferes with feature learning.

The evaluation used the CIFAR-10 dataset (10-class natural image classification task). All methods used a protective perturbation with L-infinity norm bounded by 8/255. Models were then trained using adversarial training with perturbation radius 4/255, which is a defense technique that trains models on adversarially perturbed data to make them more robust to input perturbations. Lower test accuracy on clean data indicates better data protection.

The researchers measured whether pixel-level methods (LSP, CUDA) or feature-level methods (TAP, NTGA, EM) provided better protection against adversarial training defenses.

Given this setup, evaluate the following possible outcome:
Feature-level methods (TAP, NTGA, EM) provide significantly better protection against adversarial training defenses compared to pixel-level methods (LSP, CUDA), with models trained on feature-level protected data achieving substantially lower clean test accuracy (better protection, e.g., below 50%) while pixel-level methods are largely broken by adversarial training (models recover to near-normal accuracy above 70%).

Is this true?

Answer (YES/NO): NO